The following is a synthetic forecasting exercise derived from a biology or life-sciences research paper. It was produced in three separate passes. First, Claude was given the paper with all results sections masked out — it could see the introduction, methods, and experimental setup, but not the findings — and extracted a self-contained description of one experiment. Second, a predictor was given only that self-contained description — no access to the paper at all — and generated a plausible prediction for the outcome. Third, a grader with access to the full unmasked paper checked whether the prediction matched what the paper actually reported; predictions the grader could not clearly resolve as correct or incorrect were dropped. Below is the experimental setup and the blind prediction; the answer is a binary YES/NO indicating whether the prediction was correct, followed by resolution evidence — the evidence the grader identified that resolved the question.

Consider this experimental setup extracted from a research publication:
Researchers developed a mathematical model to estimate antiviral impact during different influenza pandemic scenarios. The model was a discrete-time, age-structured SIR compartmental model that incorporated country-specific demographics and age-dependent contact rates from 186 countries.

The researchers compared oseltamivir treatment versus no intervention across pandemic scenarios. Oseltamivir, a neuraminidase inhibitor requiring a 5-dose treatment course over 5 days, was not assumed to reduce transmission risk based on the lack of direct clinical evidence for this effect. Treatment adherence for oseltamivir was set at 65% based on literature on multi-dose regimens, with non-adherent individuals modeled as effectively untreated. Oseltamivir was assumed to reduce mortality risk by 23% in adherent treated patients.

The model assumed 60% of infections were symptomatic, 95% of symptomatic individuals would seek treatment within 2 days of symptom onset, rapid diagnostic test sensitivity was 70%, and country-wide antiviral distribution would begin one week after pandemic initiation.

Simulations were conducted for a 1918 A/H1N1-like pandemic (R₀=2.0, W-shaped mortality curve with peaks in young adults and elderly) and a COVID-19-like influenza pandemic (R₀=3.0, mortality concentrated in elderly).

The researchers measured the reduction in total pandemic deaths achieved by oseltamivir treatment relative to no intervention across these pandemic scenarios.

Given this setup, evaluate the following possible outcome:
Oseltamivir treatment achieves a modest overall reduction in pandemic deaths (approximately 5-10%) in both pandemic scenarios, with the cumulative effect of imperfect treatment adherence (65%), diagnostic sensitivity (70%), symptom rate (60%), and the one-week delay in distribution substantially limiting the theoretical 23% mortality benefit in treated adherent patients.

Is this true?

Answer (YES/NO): NO